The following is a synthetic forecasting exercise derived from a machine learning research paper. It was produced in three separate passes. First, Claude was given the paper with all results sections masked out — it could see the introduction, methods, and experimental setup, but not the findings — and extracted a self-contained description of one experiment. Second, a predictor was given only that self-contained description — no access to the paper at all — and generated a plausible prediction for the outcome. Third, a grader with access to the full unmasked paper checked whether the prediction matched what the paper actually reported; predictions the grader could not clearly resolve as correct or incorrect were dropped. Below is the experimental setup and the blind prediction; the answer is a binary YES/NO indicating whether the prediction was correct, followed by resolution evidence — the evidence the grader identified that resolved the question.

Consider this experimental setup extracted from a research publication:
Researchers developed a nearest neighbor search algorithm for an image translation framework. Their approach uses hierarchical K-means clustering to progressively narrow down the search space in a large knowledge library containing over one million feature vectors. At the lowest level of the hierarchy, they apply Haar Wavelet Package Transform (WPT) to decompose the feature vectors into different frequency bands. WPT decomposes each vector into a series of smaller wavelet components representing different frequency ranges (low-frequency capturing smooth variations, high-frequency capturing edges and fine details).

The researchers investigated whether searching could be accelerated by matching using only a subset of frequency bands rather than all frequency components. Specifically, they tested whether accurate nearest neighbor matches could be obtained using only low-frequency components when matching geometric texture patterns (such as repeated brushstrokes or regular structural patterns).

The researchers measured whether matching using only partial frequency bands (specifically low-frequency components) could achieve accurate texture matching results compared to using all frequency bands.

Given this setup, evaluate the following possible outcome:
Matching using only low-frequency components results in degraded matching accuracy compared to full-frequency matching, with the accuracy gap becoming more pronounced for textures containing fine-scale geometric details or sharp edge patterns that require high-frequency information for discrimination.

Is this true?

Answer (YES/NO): NO